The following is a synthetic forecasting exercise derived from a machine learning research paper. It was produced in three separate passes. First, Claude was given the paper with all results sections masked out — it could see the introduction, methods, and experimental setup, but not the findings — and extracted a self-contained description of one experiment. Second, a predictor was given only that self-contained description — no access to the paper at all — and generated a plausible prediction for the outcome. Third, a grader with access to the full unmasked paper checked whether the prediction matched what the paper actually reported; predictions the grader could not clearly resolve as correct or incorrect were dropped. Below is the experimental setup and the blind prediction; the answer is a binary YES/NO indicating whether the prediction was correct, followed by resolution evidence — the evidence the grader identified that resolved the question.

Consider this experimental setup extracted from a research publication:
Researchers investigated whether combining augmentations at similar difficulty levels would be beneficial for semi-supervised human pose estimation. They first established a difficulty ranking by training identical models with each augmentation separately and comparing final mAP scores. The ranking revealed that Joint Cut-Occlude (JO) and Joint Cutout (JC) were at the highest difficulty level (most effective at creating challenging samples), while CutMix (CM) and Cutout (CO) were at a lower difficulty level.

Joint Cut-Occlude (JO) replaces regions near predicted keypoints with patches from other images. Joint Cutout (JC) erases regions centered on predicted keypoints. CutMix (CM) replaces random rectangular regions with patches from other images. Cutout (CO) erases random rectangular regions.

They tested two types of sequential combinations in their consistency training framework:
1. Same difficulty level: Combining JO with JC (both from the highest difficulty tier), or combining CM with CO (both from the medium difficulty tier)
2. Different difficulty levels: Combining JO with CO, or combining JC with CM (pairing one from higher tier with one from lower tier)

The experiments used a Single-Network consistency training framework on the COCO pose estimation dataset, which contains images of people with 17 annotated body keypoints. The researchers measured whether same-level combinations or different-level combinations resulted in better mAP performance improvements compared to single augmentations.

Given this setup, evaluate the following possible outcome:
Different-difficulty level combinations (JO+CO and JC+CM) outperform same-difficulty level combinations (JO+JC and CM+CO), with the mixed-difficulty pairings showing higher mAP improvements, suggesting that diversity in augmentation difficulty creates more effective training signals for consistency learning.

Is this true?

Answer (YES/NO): YES